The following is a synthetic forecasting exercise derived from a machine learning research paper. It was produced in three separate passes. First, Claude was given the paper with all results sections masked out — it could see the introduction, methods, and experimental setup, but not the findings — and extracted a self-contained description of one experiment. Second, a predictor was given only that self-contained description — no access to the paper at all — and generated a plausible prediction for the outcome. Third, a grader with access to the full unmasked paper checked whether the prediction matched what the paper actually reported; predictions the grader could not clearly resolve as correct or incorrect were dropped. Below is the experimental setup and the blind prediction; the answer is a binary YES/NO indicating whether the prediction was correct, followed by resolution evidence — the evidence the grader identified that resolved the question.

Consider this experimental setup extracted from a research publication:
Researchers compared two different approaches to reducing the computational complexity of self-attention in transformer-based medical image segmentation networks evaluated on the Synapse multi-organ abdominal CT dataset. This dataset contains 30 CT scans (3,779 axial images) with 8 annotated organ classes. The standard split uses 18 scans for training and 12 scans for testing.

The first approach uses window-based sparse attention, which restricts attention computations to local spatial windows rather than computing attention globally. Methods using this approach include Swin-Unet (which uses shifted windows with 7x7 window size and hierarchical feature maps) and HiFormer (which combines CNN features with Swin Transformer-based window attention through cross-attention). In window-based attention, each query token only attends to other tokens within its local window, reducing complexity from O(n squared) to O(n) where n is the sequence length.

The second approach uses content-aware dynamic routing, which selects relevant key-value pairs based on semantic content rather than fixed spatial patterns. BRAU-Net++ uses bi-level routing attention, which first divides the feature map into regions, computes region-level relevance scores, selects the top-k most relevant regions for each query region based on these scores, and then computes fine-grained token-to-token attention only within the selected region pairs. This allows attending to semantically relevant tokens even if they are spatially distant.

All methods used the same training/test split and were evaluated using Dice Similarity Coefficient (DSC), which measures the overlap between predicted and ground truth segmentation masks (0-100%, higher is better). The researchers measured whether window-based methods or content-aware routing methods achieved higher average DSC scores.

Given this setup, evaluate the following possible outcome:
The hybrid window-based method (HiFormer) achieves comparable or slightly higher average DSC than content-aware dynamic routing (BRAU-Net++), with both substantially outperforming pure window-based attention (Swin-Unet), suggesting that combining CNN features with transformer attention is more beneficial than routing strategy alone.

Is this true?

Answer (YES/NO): NO